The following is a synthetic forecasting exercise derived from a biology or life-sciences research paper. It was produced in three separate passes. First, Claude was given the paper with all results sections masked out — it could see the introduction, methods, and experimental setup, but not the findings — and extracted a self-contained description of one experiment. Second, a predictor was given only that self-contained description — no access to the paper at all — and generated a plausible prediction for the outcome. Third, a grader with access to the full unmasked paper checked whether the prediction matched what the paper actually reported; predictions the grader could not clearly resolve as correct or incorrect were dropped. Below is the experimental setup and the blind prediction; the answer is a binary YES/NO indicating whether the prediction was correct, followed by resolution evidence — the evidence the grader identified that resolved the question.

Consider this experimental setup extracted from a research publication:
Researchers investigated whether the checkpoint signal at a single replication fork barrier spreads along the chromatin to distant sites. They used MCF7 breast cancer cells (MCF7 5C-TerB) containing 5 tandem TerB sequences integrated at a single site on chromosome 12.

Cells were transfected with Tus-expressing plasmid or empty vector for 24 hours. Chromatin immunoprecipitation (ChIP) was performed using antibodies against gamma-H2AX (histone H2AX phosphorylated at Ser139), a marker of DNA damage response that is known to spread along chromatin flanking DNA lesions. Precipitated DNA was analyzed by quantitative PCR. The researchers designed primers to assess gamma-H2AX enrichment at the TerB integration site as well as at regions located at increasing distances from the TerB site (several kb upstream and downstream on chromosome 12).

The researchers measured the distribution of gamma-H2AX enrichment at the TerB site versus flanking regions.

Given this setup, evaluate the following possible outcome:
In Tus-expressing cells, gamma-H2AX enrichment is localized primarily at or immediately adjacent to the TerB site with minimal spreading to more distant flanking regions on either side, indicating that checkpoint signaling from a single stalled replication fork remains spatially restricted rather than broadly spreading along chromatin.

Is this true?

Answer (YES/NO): YES